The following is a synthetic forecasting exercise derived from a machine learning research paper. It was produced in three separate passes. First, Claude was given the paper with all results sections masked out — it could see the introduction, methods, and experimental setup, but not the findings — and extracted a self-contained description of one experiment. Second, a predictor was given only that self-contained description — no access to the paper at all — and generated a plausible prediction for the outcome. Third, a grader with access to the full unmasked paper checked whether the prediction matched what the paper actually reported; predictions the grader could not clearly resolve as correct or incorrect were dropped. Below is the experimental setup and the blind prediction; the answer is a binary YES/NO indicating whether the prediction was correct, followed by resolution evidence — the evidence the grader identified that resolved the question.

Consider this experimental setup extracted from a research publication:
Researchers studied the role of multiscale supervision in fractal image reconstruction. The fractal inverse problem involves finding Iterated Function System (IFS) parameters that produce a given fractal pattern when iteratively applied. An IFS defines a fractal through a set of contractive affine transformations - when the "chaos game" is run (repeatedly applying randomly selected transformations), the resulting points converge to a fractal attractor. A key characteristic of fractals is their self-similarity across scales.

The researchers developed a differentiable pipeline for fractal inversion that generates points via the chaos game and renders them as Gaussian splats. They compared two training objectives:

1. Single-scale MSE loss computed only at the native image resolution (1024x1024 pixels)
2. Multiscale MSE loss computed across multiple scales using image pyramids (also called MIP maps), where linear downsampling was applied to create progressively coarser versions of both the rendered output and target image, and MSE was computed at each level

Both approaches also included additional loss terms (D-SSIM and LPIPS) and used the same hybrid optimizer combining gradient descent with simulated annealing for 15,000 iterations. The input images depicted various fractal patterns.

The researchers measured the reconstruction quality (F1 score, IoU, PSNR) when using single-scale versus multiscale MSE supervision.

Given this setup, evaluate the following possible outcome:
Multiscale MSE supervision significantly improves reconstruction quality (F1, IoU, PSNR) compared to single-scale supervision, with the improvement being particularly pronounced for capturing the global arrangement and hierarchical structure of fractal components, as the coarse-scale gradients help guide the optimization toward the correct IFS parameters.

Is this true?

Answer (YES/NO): NO